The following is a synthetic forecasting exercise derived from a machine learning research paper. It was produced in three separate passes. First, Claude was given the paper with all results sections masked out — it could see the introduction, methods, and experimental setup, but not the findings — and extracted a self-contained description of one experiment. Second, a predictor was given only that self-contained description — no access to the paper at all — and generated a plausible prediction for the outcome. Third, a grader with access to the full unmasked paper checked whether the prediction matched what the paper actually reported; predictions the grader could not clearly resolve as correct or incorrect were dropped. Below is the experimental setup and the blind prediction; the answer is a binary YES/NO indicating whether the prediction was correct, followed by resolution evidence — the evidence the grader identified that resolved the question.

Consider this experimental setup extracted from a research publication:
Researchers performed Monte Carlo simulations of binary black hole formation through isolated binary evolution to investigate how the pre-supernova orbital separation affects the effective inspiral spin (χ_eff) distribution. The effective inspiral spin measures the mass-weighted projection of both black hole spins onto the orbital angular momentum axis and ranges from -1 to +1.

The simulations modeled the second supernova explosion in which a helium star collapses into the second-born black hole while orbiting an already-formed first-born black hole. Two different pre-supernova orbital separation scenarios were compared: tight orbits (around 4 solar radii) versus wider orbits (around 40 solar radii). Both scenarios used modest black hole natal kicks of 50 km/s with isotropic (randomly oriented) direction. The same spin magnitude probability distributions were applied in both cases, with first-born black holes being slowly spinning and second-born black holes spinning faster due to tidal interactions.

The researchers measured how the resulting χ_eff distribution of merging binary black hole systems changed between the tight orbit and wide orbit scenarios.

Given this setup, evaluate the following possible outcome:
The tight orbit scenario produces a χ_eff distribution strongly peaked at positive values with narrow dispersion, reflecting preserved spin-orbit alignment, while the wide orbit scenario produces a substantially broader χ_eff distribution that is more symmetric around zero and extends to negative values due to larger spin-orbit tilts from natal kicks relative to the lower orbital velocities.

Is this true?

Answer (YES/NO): NO